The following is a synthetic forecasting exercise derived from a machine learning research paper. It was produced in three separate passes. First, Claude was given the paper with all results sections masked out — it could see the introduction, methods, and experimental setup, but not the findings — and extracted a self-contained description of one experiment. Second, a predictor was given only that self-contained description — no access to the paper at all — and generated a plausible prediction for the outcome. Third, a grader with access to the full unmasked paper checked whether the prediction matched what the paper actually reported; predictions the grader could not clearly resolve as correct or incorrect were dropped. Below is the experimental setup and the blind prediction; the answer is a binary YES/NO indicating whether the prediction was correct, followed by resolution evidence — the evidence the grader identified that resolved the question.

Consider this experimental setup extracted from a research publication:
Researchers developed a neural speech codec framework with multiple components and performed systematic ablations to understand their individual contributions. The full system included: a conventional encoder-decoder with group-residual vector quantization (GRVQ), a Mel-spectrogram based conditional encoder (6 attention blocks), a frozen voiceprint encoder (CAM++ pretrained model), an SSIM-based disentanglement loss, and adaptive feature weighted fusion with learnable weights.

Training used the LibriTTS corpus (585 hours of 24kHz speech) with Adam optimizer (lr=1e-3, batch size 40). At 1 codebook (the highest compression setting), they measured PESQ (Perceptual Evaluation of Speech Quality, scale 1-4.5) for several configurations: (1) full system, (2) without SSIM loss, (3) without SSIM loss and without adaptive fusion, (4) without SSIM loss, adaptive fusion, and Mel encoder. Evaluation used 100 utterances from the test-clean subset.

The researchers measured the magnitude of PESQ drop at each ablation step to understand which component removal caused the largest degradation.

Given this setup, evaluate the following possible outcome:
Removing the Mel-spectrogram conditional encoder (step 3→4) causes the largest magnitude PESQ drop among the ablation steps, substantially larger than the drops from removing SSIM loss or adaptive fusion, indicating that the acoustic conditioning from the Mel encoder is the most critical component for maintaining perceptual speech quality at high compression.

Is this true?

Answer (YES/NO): YES